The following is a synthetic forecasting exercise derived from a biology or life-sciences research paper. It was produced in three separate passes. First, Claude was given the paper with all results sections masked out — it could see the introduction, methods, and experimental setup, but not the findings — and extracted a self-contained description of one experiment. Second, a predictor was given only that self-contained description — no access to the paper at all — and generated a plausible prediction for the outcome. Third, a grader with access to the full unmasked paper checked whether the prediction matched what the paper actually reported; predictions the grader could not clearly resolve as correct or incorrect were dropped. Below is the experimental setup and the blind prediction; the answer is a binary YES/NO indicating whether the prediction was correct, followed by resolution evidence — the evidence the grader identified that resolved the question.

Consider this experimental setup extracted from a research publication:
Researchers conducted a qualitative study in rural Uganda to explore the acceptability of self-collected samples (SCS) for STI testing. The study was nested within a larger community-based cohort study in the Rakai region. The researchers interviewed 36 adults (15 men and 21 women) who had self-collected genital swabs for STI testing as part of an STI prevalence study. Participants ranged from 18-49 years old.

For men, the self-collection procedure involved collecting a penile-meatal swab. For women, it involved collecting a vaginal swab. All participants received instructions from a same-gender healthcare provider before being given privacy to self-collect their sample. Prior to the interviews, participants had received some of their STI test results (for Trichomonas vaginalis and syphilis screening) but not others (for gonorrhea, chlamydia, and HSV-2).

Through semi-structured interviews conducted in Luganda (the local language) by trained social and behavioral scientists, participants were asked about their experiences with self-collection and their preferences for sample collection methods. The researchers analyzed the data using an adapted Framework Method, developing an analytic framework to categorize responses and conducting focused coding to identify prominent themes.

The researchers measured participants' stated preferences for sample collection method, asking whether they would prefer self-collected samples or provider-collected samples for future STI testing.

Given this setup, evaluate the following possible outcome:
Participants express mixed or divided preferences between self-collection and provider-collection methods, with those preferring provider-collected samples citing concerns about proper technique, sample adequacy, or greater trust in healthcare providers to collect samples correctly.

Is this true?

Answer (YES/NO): YES